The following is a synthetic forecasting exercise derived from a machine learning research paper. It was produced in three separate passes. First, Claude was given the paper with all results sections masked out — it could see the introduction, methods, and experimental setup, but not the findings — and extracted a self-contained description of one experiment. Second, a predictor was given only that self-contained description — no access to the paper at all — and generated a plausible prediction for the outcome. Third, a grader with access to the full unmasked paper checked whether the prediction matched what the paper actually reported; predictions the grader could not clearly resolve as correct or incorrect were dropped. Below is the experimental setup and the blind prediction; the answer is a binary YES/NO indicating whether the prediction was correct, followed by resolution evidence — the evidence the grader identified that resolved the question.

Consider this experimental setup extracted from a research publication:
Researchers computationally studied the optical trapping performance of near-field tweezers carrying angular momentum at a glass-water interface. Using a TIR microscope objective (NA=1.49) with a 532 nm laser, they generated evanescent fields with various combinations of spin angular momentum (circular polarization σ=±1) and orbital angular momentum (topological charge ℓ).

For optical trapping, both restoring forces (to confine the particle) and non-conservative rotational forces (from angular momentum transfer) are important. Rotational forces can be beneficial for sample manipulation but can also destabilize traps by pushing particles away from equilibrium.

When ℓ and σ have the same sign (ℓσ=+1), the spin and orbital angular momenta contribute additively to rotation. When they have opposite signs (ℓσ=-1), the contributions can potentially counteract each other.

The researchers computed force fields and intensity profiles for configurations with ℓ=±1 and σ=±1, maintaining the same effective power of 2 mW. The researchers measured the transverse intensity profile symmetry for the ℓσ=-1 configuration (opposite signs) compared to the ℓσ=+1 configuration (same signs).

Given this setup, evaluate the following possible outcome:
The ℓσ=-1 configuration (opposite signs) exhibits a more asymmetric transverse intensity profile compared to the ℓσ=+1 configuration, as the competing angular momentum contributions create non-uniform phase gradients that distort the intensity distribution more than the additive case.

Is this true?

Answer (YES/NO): NO